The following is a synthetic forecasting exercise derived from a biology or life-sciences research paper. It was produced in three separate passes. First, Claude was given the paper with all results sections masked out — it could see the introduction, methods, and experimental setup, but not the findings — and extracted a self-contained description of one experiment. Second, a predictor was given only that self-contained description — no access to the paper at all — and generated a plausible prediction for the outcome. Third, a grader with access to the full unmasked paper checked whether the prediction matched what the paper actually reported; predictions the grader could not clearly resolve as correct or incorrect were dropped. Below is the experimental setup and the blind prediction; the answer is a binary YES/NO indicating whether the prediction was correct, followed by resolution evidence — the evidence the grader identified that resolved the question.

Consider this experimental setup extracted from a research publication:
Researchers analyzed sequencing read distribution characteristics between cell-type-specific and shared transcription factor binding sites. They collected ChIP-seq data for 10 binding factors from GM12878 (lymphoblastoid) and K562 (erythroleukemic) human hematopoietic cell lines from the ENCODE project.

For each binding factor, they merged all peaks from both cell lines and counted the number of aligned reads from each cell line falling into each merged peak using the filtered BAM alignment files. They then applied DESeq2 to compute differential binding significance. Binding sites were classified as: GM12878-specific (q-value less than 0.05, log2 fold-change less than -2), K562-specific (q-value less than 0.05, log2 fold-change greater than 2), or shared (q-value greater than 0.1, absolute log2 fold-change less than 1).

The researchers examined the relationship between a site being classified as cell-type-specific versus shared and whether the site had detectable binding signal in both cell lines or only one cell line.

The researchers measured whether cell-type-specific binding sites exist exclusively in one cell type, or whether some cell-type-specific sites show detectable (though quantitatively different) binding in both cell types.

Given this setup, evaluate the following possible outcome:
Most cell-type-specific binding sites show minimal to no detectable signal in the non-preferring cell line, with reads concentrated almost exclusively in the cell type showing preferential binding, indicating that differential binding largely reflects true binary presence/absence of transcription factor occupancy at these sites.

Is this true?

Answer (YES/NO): YES